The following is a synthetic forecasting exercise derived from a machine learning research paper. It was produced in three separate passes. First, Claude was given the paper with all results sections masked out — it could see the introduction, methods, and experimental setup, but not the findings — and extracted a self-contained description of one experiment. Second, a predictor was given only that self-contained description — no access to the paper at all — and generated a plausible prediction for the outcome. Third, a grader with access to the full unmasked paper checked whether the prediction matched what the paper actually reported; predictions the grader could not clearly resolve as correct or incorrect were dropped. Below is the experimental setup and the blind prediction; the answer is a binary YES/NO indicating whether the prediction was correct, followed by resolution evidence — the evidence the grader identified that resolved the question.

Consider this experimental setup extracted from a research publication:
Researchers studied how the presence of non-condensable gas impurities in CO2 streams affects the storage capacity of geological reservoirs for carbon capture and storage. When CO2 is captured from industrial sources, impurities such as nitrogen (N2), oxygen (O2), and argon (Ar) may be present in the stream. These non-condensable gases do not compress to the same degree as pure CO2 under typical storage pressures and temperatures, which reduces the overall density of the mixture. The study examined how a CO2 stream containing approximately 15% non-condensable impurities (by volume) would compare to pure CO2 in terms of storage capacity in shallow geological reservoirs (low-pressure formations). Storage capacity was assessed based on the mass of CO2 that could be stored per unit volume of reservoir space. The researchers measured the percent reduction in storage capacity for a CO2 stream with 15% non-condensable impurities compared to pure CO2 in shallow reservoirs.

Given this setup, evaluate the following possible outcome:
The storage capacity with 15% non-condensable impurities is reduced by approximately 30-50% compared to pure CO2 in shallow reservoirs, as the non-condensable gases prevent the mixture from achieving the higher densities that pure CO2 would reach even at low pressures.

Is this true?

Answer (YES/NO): YES